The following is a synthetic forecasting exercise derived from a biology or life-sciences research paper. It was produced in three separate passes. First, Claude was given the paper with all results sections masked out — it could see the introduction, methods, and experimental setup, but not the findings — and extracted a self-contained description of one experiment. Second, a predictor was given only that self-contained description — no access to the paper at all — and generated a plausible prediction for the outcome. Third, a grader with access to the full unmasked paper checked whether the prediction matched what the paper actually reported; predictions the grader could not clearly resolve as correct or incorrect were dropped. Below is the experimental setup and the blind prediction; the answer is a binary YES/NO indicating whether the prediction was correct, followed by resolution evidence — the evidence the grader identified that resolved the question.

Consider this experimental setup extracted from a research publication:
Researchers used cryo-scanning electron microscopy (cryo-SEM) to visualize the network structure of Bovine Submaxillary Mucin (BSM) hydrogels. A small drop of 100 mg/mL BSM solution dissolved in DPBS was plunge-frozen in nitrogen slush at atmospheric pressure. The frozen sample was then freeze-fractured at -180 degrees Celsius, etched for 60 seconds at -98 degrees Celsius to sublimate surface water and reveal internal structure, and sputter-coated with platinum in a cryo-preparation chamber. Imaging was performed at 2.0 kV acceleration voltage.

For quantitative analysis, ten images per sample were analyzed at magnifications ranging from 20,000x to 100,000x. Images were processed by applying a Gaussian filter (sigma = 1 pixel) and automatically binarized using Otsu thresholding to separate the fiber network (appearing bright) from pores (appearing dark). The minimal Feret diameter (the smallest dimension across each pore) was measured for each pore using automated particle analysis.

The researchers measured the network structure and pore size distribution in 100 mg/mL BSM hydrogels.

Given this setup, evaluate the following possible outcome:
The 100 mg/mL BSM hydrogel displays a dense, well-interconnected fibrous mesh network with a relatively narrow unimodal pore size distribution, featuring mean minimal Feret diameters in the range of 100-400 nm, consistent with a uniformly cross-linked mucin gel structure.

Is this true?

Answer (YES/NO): NO